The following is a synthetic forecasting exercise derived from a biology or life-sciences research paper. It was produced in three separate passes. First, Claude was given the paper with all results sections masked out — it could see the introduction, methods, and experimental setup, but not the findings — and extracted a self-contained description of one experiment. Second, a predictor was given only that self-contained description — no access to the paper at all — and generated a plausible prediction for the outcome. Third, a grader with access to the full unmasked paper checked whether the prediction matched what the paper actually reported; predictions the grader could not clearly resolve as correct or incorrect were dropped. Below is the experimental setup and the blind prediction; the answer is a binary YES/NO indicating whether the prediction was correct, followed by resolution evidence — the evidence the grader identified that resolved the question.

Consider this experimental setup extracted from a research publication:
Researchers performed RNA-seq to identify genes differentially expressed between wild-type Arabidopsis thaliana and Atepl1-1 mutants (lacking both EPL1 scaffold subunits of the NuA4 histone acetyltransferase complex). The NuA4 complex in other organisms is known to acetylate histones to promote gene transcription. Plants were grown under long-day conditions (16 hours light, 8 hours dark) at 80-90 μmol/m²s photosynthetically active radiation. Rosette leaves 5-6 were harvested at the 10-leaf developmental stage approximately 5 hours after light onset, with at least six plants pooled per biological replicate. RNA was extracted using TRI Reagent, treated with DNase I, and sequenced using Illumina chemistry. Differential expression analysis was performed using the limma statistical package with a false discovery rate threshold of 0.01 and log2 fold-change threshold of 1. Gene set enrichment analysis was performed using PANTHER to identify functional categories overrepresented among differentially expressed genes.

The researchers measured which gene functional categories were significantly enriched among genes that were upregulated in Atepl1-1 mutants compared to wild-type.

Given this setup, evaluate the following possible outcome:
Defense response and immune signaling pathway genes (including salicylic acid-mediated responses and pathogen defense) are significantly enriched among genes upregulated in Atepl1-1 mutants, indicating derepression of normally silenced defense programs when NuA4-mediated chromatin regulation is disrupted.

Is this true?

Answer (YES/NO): YES